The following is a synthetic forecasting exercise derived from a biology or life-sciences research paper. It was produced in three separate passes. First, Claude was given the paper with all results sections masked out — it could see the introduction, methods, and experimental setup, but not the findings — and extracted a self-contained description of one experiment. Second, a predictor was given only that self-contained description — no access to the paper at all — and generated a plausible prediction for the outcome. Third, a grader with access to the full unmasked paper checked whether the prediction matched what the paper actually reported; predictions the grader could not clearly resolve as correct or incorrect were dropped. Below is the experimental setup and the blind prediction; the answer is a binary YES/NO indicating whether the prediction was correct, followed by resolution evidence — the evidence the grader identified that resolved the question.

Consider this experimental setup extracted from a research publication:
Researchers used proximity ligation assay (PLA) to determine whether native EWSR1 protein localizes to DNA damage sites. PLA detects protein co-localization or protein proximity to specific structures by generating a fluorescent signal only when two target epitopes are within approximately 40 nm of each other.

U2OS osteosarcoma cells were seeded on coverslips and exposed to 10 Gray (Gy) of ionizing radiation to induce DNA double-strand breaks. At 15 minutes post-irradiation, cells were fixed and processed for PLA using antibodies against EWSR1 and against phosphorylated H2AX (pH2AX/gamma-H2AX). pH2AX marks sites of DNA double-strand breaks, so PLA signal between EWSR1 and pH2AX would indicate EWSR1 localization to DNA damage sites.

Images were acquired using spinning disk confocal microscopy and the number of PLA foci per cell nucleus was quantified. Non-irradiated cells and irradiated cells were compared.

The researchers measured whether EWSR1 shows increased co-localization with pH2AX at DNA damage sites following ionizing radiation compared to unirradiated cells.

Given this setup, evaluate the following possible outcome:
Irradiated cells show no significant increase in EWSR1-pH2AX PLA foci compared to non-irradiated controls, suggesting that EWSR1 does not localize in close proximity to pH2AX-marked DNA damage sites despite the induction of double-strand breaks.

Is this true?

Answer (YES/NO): NO